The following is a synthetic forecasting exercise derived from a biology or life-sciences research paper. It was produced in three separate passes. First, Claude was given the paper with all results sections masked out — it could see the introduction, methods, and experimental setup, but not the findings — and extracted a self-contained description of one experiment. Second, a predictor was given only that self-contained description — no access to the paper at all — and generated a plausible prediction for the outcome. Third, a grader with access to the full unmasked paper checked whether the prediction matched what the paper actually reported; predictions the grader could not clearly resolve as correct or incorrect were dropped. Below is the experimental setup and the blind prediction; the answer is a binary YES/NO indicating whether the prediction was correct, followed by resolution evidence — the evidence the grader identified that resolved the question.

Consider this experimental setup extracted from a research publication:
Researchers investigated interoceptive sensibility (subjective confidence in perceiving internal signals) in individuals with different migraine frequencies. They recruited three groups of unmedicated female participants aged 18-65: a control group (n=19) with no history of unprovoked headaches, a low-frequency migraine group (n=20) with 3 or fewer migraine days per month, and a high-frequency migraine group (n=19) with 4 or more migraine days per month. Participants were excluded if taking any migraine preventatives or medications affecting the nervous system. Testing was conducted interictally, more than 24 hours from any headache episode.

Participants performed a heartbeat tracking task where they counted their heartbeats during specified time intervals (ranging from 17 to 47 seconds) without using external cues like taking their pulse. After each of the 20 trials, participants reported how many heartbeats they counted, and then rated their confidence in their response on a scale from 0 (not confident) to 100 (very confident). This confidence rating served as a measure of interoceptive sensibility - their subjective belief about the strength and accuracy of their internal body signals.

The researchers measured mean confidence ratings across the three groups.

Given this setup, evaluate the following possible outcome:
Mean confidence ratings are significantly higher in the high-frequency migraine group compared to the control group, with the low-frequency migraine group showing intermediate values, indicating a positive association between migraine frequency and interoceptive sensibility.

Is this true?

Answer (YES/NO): NO